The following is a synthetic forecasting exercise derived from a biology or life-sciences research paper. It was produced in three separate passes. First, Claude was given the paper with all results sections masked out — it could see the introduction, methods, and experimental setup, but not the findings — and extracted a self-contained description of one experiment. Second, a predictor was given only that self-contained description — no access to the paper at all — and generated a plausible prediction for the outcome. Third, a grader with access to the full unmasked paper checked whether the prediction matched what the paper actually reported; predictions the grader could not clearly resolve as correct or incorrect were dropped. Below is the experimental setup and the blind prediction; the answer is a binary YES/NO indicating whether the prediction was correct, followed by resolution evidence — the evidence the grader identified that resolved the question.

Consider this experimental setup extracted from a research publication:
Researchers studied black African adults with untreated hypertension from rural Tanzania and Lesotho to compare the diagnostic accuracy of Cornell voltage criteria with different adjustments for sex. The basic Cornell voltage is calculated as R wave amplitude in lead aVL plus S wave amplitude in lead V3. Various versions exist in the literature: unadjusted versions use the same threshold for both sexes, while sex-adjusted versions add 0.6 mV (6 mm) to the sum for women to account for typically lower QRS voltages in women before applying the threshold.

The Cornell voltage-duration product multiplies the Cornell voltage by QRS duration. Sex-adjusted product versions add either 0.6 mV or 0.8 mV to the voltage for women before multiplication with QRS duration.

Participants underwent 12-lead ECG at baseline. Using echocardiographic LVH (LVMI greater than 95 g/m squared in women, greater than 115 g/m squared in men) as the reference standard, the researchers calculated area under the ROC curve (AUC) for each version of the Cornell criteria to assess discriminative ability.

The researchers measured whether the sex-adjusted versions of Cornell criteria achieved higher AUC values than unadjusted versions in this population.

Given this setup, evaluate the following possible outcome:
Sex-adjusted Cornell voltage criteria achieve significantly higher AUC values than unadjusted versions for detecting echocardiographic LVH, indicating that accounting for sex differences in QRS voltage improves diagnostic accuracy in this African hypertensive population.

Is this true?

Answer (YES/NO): YES